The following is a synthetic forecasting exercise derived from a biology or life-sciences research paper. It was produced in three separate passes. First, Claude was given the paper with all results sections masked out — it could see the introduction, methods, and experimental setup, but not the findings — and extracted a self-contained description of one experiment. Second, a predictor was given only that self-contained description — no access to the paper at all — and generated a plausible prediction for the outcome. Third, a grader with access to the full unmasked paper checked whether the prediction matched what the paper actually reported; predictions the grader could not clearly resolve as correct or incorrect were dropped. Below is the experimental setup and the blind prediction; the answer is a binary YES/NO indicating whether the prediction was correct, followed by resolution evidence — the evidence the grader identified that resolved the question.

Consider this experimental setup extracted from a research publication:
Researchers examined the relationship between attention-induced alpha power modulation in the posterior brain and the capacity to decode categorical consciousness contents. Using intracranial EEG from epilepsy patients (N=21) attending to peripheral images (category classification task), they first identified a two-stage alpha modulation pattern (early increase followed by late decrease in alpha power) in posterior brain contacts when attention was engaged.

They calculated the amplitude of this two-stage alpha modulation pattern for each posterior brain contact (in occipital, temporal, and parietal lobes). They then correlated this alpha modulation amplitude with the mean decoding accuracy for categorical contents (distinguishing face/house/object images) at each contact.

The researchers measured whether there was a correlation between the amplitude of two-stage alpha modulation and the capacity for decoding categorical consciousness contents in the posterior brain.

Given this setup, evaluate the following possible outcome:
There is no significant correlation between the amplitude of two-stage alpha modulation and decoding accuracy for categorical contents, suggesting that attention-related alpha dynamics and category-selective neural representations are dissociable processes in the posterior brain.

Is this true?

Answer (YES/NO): NO